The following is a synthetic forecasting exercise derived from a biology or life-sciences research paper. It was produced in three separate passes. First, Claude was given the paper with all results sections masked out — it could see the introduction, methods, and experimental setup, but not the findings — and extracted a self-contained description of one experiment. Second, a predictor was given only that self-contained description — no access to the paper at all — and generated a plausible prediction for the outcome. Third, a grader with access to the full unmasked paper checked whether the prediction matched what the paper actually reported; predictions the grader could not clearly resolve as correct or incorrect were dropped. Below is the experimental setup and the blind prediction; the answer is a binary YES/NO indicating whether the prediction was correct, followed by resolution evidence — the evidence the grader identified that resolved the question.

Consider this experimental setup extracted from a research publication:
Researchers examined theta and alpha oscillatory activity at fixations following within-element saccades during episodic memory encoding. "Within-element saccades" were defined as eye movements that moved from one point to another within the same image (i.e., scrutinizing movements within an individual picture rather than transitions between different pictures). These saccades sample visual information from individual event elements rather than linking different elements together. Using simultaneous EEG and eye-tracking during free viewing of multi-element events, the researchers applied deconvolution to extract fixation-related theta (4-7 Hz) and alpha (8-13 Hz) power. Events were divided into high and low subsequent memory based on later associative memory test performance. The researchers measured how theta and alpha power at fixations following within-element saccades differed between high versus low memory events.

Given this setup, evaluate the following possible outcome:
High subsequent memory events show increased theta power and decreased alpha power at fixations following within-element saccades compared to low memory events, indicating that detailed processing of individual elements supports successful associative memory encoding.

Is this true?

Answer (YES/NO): NO